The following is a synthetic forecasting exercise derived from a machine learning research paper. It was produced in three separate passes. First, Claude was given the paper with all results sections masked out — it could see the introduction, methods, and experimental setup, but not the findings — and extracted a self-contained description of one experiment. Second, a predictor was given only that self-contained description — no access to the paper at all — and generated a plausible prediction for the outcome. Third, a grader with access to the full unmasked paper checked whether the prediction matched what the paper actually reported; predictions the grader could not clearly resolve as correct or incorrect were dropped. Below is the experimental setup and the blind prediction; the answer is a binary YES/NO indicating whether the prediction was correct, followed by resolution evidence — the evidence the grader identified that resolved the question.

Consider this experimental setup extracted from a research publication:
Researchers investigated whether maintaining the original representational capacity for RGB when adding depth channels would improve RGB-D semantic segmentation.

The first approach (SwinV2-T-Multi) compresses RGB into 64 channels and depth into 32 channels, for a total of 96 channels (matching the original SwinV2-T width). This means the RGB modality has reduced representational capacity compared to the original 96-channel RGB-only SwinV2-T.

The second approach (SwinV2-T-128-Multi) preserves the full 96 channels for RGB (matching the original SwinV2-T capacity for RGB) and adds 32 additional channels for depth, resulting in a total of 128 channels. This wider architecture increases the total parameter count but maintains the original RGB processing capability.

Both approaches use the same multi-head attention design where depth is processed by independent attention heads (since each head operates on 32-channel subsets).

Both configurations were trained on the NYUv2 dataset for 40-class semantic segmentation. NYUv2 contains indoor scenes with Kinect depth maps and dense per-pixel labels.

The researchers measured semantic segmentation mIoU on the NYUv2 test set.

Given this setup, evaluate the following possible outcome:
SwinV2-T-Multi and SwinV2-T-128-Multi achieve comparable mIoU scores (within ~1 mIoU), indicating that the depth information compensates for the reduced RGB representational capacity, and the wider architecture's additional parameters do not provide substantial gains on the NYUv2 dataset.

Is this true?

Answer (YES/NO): NO